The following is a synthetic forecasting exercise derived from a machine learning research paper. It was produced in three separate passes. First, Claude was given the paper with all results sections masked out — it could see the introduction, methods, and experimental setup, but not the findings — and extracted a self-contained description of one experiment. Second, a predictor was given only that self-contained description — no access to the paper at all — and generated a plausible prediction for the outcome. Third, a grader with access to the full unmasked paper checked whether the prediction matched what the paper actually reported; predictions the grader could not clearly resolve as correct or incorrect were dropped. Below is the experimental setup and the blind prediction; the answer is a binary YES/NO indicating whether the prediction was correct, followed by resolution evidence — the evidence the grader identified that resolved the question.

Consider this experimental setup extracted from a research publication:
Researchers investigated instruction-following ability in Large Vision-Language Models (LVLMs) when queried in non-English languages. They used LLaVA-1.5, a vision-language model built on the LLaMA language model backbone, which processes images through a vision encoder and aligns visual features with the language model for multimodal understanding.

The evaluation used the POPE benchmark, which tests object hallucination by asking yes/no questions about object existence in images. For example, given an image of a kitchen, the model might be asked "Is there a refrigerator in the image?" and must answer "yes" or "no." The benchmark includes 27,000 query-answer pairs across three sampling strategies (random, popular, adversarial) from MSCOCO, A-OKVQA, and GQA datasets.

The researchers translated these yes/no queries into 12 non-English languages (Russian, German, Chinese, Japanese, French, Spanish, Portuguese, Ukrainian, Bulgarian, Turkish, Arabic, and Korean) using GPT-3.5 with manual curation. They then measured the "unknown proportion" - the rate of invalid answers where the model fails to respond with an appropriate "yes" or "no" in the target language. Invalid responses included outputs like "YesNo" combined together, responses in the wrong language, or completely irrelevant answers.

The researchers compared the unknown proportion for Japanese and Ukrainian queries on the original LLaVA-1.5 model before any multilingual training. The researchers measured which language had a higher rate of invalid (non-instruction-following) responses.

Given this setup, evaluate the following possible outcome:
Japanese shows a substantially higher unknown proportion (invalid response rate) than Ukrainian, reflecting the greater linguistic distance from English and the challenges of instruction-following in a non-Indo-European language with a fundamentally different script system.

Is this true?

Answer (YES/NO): NO